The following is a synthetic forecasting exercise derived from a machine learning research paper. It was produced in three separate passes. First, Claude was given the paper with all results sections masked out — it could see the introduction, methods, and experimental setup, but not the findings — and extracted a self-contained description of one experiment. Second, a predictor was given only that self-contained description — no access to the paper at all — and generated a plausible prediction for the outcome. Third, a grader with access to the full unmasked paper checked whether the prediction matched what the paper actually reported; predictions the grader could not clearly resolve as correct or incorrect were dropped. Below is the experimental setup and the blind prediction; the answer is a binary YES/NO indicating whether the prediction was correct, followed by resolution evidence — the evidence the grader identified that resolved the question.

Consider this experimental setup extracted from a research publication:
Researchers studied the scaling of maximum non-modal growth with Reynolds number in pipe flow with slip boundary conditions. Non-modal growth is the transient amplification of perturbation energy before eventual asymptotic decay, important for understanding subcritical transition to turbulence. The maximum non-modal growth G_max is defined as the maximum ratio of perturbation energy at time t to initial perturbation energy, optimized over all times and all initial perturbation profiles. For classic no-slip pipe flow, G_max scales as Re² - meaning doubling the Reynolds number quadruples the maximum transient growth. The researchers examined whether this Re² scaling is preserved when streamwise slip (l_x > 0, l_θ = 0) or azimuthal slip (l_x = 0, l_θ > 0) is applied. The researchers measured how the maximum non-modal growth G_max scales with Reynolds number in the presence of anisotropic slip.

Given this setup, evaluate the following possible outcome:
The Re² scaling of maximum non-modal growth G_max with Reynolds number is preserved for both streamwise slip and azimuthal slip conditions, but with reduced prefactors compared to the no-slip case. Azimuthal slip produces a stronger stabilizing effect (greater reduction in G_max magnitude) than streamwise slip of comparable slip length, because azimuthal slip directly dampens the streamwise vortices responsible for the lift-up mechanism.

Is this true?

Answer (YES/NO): NO